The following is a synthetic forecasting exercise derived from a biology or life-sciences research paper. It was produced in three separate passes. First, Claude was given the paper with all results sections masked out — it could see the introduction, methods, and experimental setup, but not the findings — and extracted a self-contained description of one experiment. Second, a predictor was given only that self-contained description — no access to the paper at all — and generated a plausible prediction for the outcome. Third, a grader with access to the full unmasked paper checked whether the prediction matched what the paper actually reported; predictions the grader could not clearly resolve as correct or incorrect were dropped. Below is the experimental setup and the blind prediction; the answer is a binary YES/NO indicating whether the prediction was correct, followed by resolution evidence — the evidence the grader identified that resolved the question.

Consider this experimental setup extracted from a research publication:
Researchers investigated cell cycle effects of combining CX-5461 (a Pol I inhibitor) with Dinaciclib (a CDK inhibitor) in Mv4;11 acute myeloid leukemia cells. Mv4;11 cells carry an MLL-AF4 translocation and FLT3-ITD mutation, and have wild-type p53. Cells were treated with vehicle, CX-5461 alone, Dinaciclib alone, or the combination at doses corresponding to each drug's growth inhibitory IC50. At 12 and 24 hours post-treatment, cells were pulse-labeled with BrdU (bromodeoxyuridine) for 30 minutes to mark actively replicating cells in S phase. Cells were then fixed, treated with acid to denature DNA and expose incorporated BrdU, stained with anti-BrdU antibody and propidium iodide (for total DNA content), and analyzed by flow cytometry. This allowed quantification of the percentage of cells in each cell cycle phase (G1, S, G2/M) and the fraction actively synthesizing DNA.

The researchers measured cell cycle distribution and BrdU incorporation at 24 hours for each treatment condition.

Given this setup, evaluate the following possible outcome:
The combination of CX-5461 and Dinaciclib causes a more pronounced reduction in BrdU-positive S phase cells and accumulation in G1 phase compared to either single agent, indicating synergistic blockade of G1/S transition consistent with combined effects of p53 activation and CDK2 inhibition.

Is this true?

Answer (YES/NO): NO